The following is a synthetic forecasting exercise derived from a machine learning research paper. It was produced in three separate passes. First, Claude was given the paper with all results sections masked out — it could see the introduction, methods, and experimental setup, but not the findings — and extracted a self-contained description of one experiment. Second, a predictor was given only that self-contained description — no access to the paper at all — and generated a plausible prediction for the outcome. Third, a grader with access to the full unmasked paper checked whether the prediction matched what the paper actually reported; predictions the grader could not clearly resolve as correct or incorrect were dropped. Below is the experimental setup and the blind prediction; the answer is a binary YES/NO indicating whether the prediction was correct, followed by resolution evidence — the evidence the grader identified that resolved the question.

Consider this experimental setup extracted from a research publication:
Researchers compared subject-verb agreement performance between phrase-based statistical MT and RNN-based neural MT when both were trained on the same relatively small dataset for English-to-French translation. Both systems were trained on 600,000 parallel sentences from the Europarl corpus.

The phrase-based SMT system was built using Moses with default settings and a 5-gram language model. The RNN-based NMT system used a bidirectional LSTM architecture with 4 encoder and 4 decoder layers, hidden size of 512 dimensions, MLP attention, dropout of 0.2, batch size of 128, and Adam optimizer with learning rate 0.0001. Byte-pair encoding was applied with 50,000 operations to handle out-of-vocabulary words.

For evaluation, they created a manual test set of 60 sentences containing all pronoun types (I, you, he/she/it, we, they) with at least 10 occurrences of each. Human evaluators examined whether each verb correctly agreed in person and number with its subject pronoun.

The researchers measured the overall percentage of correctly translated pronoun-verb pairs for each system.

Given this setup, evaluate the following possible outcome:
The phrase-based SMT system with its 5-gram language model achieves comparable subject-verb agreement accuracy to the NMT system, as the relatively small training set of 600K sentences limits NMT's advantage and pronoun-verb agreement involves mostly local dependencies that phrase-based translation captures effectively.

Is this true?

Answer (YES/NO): NO